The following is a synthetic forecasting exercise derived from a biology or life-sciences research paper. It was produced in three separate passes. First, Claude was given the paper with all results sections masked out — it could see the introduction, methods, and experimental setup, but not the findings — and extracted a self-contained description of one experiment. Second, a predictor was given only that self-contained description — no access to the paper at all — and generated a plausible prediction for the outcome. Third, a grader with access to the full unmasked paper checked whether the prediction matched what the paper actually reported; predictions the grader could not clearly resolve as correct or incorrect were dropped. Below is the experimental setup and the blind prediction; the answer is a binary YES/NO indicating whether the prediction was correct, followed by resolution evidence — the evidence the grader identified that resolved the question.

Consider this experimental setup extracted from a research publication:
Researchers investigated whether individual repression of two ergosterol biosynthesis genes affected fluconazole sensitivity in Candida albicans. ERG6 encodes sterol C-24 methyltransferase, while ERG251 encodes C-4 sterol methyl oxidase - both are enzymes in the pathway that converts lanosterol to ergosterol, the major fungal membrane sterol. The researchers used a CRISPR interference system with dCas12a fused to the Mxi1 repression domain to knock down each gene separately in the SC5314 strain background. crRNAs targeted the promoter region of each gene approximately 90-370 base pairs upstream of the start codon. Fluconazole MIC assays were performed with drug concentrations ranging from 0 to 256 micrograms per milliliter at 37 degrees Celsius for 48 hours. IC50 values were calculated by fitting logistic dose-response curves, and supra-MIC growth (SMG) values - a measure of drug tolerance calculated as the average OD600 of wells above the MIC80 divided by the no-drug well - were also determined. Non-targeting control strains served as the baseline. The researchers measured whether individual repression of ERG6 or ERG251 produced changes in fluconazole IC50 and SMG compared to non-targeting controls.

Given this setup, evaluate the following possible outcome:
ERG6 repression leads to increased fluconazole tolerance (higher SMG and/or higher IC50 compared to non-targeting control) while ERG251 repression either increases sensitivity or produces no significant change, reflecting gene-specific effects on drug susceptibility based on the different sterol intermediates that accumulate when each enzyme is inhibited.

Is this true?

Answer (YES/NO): NO